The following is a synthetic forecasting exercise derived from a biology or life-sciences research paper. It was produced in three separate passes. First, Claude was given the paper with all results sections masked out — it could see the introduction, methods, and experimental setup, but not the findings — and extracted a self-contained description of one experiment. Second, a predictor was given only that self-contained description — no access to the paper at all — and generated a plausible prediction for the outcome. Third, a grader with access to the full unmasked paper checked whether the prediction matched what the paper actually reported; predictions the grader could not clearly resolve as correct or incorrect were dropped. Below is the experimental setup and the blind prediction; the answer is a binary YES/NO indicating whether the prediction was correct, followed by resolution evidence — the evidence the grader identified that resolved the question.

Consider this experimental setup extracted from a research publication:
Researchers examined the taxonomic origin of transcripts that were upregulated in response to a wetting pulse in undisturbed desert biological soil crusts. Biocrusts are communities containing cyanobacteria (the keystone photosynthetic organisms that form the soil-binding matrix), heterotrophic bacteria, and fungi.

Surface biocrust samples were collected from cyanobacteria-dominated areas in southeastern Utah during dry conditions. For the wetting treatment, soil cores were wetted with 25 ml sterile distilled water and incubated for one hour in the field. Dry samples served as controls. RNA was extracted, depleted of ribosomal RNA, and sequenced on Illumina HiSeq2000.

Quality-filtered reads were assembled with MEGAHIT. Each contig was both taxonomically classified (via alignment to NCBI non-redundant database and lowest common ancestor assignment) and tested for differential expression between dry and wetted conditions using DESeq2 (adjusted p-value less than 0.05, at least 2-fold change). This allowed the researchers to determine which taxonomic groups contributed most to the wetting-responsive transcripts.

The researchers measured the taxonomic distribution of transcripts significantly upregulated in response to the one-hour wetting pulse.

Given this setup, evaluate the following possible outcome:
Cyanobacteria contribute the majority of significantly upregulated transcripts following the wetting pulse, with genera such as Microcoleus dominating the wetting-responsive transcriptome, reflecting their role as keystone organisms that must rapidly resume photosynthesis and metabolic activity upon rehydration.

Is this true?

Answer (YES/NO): YES